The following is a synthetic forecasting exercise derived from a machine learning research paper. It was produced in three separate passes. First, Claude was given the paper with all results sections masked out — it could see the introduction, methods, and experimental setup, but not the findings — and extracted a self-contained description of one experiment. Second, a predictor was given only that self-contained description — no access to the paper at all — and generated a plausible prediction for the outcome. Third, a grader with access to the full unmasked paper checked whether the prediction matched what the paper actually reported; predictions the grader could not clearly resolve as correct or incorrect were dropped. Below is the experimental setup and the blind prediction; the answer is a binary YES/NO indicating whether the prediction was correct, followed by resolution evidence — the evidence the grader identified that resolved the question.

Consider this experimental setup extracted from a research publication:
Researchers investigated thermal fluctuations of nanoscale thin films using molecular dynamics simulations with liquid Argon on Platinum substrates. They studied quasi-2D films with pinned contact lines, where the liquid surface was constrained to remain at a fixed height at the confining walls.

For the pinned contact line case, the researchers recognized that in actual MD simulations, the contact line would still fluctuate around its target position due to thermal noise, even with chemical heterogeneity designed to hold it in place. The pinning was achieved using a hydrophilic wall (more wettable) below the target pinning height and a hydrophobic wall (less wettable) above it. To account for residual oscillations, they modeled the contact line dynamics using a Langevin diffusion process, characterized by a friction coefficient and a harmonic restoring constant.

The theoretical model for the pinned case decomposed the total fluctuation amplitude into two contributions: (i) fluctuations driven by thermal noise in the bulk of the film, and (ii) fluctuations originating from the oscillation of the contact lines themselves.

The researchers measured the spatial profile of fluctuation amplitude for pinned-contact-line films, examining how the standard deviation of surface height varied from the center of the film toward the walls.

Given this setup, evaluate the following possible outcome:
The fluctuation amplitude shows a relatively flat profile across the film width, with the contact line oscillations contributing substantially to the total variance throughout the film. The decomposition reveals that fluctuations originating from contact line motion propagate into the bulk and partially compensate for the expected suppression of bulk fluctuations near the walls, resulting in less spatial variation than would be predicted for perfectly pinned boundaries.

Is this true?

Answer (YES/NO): NO